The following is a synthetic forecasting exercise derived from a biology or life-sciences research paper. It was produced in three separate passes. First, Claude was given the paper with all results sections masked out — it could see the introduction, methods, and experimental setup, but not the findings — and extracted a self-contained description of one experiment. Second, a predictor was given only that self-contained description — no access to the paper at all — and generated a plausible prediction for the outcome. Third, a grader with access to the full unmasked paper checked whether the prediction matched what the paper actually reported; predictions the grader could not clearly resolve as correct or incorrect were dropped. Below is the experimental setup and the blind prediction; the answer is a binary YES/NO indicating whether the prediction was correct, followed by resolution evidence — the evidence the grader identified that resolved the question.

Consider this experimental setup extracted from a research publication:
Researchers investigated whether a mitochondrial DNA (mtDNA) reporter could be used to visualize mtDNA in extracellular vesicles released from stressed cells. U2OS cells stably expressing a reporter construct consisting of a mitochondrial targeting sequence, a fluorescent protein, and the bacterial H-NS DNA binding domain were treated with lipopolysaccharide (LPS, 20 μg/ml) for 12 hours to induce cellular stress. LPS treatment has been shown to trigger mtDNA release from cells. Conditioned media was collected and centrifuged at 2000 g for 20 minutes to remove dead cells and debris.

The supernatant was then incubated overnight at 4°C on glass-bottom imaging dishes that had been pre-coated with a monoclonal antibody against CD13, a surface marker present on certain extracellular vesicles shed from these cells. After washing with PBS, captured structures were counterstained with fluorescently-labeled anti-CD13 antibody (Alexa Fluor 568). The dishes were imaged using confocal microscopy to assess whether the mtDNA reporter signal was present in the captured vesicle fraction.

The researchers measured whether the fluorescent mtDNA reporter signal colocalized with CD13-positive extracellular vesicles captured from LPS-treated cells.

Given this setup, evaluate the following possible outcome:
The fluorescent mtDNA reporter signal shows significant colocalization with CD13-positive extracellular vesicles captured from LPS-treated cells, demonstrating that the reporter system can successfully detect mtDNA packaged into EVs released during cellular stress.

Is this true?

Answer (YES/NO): YES